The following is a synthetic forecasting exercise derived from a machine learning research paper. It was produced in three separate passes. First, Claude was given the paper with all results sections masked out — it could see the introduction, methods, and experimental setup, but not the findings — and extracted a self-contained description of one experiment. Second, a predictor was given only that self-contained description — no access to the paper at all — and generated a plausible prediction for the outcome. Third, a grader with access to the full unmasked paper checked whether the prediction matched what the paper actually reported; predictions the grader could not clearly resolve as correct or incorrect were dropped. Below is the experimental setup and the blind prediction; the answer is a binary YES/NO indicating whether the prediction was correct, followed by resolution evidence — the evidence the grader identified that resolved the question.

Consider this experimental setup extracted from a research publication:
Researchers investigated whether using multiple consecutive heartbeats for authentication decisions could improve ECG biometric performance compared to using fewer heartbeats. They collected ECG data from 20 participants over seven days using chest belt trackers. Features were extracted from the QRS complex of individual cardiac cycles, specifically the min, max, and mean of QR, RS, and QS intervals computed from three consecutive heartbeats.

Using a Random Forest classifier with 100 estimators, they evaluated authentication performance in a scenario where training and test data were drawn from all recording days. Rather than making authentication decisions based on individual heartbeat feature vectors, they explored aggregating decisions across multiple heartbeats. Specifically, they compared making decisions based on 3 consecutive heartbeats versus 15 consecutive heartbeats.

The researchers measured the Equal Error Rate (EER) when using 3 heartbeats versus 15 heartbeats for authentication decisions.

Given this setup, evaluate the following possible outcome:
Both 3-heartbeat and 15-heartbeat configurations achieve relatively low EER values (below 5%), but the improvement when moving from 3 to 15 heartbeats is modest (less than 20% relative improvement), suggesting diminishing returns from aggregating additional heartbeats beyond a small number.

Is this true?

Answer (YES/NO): NO